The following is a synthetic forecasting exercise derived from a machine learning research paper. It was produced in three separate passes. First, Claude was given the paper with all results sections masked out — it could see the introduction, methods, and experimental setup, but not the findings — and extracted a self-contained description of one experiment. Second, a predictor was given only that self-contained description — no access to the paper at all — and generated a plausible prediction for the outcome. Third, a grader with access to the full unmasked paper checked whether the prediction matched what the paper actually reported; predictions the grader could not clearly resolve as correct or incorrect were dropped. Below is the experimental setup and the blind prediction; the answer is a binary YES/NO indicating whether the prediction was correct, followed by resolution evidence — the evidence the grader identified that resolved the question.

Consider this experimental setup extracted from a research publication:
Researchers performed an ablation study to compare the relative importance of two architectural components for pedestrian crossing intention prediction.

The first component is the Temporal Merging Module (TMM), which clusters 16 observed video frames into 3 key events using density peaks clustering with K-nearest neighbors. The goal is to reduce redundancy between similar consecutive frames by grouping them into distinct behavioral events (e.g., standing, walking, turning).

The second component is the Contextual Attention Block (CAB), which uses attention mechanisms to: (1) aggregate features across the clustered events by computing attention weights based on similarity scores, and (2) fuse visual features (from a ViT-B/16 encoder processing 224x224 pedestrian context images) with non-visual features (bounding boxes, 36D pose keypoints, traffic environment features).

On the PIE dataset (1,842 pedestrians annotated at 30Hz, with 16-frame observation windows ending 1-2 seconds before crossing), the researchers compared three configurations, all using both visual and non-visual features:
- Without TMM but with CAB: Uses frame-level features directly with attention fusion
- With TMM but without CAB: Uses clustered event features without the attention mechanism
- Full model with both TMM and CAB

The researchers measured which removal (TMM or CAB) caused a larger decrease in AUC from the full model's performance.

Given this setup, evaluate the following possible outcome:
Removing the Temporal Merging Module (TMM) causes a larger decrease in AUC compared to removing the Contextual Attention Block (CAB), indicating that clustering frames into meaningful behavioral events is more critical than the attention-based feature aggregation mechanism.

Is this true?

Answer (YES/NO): NO